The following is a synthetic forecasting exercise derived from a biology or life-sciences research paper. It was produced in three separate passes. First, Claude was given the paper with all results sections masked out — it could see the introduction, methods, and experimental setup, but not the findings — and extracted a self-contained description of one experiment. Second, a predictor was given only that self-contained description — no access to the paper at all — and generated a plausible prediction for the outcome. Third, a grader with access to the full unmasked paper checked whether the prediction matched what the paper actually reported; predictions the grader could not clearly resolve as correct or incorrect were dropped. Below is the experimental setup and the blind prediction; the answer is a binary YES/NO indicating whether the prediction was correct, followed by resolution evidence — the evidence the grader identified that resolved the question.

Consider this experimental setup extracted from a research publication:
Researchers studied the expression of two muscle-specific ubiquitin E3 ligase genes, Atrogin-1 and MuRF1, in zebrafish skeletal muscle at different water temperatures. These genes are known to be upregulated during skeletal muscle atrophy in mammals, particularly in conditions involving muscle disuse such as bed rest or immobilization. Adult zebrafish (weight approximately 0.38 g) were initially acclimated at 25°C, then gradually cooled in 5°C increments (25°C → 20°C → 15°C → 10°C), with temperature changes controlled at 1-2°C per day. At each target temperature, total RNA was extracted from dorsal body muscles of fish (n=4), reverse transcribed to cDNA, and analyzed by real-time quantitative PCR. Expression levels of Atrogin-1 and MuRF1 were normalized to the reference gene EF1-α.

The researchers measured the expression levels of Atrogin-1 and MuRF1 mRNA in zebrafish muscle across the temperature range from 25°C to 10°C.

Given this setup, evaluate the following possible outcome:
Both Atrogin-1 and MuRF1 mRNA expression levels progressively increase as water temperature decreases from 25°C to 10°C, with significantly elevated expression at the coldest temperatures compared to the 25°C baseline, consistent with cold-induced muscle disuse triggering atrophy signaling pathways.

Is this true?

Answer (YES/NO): NO